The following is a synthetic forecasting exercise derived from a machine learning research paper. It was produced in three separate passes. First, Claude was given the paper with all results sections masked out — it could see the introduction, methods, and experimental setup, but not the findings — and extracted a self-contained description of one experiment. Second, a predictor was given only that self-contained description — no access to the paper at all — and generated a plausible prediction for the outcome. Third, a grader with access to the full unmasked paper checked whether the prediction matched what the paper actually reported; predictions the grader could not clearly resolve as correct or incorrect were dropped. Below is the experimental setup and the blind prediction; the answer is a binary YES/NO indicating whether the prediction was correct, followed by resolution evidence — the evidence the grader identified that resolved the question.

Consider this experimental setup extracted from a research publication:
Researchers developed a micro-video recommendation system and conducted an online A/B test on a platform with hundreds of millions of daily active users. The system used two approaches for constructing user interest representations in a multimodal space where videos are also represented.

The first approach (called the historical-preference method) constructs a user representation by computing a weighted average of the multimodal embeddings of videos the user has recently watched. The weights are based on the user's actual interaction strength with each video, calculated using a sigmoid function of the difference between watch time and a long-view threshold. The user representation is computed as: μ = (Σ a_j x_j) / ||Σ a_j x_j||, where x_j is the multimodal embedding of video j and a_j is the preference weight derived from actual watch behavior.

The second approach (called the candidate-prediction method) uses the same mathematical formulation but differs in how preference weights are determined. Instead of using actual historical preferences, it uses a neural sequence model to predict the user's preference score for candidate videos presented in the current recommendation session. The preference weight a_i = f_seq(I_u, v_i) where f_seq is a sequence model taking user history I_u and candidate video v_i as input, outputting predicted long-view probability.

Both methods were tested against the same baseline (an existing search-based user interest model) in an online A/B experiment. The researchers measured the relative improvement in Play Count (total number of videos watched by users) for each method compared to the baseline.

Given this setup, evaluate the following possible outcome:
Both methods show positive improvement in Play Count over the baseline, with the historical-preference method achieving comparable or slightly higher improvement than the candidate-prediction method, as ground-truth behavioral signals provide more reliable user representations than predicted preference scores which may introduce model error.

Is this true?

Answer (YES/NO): NO